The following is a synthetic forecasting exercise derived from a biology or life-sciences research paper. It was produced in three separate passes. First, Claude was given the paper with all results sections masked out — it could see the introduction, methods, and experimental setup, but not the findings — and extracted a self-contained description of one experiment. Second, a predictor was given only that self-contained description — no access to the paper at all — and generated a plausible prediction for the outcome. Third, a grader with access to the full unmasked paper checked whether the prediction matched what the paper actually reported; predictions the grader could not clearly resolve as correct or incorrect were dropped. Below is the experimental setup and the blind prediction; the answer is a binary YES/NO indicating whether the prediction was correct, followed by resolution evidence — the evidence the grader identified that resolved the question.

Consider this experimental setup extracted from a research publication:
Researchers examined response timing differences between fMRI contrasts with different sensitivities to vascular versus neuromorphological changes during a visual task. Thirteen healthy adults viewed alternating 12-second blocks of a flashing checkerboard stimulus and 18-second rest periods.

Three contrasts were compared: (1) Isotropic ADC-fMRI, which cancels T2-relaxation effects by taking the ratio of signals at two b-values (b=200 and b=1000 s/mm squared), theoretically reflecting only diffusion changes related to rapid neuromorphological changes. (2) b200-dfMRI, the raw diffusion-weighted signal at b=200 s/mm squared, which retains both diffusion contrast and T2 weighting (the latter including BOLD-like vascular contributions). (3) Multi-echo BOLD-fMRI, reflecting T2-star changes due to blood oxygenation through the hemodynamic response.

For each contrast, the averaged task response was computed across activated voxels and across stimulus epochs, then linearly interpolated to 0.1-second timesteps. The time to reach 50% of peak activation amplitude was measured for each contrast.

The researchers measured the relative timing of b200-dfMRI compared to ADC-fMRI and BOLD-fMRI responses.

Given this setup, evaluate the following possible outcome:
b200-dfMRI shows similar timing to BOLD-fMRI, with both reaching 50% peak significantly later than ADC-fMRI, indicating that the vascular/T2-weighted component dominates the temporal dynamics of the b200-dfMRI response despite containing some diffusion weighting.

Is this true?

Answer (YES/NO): NO